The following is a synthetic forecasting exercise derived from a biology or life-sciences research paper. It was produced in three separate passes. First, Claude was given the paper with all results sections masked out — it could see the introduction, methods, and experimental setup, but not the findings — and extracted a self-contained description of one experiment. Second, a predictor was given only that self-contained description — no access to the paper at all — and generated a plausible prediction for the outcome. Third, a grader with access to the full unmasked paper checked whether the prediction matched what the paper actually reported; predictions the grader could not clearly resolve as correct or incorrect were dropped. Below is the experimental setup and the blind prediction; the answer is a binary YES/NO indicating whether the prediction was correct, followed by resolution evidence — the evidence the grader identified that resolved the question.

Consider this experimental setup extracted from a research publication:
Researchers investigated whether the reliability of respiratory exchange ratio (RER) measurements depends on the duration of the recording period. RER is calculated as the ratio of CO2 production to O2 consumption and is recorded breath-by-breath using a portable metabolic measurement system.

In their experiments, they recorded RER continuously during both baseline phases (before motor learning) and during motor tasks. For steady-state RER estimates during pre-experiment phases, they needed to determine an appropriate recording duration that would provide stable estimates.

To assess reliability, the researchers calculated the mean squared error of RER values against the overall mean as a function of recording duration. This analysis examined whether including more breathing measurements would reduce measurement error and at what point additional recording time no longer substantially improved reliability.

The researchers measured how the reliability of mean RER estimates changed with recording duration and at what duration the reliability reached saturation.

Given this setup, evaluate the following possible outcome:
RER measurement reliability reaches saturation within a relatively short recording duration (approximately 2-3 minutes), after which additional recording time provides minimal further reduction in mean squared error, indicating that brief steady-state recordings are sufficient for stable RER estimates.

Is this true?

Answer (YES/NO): NO